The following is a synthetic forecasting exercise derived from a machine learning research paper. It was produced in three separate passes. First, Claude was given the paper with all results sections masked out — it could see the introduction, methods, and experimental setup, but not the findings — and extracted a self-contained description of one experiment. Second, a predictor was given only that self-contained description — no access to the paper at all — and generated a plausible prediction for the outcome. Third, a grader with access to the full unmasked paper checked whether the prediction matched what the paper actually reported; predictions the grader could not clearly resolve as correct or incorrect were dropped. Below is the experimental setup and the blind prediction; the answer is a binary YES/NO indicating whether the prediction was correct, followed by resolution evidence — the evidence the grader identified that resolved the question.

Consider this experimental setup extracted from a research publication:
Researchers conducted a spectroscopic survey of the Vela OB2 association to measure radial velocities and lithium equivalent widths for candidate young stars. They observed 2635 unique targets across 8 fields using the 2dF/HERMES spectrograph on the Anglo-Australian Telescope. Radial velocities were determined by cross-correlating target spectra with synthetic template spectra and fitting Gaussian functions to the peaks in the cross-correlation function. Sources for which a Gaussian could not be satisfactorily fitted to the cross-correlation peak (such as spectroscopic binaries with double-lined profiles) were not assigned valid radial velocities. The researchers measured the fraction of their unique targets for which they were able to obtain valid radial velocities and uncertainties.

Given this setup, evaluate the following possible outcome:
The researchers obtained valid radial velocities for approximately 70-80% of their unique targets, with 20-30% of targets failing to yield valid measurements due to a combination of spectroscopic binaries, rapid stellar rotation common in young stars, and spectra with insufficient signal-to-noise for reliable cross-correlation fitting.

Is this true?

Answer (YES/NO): NO